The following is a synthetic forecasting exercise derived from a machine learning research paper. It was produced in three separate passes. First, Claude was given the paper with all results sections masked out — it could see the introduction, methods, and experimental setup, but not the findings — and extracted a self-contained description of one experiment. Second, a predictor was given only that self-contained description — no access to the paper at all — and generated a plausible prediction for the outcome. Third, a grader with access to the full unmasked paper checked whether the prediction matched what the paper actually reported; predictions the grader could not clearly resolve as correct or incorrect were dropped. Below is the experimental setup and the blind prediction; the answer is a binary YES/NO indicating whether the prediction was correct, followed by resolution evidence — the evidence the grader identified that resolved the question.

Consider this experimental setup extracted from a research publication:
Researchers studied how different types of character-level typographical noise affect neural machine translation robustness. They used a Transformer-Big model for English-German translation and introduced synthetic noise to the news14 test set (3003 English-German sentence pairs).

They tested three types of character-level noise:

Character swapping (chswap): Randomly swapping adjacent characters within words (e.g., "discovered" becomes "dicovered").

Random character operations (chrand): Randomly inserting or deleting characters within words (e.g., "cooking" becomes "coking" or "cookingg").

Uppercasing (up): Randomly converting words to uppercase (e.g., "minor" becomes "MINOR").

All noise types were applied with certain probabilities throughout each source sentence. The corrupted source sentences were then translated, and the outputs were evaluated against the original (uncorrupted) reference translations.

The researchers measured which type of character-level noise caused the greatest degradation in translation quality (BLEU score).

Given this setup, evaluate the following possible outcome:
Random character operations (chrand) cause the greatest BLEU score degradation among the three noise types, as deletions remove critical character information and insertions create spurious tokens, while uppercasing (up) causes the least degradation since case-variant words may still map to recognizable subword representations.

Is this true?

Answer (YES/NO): NO